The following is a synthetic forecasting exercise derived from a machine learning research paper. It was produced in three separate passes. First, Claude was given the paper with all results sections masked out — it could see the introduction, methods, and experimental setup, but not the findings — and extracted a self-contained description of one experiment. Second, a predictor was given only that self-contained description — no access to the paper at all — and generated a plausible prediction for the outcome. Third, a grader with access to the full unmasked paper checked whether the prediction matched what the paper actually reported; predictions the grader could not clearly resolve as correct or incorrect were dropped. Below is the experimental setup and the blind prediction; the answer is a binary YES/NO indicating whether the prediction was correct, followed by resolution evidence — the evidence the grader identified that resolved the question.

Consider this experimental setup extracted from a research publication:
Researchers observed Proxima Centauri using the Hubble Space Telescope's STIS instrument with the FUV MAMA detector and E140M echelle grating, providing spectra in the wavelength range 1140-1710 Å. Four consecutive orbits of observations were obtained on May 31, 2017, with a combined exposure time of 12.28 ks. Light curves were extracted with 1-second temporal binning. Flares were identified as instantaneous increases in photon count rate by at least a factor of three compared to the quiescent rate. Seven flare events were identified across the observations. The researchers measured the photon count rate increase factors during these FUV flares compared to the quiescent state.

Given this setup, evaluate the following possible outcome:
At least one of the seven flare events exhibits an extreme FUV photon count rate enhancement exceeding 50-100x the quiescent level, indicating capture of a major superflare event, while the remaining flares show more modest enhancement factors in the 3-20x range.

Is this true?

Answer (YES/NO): NO